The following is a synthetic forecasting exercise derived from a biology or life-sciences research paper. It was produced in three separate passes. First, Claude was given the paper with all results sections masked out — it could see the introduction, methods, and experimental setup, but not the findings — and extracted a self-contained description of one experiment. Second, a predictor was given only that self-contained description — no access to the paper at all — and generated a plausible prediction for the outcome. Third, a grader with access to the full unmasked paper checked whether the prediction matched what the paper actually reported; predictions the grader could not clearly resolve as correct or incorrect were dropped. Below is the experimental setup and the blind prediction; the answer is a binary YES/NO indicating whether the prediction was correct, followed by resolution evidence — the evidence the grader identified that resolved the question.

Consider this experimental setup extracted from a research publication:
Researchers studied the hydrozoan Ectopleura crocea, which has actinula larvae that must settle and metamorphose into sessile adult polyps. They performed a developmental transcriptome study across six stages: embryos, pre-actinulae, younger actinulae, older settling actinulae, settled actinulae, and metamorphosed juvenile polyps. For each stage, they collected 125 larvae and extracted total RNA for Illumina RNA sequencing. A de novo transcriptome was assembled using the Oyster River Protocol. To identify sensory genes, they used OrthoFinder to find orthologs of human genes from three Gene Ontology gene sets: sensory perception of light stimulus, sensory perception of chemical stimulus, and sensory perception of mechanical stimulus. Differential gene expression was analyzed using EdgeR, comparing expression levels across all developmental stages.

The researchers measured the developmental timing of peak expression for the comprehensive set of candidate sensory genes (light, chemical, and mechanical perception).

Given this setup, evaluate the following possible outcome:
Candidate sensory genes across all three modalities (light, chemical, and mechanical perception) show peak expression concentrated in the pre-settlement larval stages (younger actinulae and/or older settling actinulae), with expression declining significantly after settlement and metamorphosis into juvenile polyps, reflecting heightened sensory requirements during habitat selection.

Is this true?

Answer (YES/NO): NO